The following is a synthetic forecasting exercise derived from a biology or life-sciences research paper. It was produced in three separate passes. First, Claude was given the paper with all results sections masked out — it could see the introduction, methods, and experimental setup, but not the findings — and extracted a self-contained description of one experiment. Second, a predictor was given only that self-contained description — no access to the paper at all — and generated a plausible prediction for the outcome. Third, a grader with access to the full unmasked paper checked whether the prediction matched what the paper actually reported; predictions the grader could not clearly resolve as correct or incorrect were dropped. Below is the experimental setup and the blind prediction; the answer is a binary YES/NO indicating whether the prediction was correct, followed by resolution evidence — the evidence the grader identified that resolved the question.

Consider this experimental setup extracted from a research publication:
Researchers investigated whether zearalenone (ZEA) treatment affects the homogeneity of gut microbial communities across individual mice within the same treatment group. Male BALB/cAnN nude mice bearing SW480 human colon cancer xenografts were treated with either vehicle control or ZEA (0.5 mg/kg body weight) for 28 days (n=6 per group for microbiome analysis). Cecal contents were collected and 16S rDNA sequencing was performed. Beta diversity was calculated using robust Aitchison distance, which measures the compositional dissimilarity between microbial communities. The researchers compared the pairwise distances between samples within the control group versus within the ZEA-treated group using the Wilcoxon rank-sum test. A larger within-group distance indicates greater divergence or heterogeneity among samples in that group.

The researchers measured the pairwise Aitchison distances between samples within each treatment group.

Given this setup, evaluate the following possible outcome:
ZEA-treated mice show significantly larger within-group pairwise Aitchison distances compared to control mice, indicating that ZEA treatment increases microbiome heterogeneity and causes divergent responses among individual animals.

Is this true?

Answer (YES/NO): YES